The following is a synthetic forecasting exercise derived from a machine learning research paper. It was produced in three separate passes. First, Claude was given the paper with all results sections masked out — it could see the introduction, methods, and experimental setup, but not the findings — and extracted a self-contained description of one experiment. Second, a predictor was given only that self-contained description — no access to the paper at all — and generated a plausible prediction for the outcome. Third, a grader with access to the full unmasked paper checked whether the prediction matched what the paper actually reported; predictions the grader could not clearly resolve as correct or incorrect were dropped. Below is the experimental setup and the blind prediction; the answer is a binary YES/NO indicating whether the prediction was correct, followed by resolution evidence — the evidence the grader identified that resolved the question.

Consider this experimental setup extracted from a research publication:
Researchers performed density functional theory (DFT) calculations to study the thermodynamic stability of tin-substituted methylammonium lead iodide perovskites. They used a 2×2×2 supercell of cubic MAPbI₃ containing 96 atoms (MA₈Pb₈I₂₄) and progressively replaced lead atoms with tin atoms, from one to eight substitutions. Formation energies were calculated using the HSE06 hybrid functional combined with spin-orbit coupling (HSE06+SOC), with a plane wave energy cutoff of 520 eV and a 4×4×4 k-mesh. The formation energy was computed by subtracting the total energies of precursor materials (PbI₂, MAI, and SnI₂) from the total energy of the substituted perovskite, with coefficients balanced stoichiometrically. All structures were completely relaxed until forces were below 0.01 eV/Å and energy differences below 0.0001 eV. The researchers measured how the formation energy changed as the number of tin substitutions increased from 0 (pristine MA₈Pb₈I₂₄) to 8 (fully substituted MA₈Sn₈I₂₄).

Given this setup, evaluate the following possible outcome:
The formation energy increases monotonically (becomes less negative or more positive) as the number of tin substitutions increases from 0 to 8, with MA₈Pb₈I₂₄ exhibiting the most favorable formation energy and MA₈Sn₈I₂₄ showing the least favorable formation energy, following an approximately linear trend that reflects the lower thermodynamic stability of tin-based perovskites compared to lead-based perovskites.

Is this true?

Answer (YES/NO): NO